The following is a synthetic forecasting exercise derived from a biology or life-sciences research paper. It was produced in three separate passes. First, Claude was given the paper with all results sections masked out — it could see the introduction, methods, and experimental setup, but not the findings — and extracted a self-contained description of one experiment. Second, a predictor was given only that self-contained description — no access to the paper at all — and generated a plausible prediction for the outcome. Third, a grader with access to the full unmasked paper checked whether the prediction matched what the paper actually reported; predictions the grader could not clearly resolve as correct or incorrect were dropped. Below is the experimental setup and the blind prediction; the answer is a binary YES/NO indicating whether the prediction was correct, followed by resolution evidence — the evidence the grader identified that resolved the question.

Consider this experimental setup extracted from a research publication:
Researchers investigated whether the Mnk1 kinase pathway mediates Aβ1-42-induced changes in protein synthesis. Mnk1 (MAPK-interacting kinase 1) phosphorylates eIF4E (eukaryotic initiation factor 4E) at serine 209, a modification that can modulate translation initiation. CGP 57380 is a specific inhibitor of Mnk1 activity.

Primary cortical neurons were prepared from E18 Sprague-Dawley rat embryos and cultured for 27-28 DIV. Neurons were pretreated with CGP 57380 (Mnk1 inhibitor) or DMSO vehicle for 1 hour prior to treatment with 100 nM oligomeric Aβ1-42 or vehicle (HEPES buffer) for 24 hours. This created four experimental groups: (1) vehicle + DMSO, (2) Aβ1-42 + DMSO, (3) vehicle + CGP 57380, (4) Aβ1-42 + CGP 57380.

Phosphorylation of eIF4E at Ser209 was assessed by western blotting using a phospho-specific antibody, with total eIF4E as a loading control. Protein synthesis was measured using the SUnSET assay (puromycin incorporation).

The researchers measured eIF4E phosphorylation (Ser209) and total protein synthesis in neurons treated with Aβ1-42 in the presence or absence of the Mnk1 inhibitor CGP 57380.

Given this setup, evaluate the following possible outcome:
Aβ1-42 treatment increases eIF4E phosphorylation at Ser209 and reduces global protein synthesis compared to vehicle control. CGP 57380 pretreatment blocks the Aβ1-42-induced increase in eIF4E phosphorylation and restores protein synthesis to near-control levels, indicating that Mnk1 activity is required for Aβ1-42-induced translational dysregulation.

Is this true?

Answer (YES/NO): NO